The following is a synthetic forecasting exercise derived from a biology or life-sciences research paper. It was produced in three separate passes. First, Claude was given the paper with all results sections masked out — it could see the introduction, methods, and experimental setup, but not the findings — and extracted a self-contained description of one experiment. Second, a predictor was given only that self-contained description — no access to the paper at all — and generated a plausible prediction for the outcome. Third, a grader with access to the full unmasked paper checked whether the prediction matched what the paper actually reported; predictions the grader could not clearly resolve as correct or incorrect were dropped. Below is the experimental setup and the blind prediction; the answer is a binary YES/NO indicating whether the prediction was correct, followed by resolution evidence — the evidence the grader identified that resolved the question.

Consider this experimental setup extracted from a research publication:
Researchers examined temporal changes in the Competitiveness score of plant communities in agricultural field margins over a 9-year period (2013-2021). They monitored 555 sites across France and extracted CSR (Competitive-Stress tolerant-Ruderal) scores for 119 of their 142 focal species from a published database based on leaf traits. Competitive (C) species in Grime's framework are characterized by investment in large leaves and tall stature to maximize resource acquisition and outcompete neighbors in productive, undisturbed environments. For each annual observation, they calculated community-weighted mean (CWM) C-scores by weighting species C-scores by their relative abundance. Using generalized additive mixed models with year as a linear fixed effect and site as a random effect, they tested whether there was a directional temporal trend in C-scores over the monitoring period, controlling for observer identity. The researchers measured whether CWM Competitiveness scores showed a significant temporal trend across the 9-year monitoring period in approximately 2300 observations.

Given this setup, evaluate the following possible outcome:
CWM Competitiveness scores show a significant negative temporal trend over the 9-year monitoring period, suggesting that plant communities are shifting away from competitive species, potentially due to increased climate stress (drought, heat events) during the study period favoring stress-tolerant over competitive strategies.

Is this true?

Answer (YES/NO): YES